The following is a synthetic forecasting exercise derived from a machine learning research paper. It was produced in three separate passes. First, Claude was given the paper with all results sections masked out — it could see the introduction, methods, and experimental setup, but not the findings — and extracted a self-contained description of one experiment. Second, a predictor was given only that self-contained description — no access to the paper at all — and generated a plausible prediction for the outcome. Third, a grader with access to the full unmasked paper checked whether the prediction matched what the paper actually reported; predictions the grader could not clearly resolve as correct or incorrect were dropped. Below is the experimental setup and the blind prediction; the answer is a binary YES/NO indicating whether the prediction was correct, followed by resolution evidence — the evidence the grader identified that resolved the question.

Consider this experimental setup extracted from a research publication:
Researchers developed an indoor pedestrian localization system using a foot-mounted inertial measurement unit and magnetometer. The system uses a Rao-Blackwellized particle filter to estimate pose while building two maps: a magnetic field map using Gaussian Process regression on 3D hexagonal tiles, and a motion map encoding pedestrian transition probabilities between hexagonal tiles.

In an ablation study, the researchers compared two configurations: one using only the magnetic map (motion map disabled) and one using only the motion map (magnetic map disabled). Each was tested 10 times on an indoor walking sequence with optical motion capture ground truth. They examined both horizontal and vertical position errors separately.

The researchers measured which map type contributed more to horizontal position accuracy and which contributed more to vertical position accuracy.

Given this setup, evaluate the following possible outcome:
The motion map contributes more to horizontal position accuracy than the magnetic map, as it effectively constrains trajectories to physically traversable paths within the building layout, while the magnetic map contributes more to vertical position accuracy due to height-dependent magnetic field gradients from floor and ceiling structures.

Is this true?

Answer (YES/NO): NO